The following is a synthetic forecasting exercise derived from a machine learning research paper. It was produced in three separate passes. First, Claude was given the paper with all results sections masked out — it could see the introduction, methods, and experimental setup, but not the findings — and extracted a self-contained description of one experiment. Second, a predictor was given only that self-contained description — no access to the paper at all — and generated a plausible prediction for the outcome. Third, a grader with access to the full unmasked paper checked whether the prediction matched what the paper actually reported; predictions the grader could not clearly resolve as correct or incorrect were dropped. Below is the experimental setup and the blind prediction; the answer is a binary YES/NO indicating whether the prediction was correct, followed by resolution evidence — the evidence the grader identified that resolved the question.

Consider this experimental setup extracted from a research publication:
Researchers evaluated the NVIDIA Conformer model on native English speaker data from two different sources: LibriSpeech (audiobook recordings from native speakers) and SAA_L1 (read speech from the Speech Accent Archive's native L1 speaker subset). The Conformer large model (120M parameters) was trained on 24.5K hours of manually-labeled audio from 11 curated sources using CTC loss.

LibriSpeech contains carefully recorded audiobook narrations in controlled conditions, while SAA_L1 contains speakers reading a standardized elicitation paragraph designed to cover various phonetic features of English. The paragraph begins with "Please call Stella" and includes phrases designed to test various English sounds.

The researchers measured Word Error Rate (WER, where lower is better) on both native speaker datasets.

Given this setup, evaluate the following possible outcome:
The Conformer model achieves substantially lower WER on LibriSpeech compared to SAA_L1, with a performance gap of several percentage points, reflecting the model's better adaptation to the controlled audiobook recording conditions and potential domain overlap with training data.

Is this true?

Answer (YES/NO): NO